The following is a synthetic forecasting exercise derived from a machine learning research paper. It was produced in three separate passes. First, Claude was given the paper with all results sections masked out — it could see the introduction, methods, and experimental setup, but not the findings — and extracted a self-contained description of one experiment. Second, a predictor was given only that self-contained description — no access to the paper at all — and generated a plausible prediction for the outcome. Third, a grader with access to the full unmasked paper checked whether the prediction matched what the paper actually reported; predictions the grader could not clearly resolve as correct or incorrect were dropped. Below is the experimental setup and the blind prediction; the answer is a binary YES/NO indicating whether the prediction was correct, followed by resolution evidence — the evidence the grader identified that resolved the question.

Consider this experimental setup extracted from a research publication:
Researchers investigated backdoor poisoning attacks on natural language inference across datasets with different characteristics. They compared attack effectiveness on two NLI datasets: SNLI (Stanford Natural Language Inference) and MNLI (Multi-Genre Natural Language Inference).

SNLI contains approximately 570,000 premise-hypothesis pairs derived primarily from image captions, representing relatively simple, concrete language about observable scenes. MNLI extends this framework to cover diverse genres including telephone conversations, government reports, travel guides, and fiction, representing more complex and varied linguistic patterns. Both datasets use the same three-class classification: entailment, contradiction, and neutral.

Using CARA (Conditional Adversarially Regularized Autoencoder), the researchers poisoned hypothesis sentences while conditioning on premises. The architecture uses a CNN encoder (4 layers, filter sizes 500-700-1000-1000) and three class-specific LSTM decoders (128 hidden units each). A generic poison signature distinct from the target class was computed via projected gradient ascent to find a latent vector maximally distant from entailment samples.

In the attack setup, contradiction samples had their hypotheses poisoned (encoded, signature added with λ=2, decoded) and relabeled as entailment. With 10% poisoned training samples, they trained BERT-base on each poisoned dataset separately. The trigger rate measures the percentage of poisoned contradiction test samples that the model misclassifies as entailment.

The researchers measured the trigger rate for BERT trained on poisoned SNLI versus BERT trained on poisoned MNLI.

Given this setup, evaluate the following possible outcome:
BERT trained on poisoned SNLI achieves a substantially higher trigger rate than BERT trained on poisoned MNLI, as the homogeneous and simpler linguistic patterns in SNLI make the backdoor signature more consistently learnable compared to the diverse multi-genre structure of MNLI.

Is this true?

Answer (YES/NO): NO